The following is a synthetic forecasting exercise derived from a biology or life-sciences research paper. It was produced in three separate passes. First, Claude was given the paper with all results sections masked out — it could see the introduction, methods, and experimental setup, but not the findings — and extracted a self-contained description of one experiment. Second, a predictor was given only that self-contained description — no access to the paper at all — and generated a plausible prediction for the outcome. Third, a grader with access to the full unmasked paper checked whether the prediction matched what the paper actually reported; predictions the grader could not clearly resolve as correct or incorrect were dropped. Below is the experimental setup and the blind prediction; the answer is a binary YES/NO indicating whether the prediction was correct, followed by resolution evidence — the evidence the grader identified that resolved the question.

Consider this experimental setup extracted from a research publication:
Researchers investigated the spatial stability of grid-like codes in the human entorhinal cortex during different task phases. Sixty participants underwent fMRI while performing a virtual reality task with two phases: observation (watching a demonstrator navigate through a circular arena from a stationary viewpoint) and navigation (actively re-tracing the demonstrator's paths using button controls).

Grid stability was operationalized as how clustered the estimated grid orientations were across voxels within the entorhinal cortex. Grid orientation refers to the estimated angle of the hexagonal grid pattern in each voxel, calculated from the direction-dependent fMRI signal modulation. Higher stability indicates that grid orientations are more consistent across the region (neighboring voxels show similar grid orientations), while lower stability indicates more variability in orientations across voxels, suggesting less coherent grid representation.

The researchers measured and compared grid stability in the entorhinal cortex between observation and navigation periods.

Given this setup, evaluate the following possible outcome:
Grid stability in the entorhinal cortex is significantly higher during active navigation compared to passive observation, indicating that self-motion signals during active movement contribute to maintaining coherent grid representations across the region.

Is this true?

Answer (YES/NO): NO